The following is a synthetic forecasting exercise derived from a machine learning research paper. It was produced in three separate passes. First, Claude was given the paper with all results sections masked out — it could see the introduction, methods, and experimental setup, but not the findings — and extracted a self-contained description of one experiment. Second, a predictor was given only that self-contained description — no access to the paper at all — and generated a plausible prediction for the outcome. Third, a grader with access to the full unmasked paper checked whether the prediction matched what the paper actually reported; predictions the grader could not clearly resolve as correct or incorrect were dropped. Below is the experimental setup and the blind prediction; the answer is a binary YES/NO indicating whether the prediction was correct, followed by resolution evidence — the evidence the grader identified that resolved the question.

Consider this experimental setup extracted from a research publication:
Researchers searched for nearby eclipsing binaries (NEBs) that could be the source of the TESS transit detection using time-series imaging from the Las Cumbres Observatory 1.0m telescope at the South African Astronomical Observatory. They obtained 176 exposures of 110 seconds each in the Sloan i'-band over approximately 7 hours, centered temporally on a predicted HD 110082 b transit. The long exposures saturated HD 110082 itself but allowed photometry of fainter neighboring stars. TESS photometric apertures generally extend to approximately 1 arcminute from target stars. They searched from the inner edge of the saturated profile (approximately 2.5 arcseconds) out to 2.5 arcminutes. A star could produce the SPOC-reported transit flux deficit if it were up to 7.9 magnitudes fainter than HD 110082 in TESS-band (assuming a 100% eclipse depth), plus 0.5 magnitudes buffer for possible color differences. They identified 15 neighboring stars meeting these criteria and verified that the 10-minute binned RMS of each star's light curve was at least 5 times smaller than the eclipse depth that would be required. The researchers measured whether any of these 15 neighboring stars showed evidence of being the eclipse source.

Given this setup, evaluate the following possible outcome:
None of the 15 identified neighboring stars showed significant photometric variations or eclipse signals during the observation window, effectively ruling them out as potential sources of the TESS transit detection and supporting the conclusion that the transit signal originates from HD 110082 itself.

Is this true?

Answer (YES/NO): YES